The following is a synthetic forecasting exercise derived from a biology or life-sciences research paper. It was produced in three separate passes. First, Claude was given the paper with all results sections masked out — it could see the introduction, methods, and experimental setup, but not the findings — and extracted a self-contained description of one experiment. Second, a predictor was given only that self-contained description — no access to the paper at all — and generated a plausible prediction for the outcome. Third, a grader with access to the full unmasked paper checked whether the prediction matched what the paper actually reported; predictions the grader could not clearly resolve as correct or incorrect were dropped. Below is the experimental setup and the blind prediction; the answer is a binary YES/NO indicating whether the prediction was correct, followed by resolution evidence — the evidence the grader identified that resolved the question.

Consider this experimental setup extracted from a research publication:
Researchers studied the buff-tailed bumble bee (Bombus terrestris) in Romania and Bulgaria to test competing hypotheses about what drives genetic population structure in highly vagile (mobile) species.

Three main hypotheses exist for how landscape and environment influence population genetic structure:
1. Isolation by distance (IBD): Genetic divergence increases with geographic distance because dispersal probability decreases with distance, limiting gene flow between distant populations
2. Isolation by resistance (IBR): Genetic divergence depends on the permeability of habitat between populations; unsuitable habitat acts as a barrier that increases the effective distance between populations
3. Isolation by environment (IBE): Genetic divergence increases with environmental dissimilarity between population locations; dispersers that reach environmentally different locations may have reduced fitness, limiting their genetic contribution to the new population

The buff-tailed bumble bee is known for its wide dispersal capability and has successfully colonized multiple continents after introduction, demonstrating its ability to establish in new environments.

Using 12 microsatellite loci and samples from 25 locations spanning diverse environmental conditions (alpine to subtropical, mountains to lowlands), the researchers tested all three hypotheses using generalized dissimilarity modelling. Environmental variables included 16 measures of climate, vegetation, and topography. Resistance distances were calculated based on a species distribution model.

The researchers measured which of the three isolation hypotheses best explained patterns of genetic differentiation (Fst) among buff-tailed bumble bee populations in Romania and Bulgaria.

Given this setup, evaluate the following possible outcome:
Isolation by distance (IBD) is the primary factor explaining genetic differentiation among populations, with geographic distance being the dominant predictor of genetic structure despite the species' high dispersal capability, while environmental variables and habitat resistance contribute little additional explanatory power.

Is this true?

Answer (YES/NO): NO